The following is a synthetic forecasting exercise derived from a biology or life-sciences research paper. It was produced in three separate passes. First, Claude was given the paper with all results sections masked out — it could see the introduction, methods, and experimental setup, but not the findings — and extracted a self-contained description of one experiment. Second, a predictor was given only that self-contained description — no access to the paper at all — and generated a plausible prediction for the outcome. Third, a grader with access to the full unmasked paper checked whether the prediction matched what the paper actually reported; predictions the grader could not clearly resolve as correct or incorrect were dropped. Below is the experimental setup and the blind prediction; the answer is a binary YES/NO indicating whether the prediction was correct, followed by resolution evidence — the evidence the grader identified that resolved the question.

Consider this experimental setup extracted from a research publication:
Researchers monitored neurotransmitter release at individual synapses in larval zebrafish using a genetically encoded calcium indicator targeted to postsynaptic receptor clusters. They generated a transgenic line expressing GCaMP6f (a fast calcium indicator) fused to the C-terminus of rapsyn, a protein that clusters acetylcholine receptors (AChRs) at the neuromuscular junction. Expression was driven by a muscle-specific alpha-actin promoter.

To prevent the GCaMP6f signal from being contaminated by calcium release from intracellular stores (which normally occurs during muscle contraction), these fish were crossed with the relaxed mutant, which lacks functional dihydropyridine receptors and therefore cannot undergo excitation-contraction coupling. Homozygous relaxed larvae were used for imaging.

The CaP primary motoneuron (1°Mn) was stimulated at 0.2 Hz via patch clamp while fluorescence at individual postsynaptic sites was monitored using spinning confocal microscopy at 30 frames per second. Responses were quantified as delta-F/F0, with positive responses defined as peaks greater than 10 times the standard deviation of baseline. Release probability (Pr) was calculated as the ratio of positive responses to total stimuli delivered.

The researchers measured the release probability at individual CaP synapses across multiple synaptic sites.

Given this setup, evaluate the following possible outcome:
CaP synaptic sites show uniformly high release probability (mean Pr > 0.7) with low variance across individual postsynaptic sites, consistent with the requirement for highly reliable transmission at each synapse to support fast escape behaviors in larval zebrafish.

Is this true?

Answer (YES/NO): YES